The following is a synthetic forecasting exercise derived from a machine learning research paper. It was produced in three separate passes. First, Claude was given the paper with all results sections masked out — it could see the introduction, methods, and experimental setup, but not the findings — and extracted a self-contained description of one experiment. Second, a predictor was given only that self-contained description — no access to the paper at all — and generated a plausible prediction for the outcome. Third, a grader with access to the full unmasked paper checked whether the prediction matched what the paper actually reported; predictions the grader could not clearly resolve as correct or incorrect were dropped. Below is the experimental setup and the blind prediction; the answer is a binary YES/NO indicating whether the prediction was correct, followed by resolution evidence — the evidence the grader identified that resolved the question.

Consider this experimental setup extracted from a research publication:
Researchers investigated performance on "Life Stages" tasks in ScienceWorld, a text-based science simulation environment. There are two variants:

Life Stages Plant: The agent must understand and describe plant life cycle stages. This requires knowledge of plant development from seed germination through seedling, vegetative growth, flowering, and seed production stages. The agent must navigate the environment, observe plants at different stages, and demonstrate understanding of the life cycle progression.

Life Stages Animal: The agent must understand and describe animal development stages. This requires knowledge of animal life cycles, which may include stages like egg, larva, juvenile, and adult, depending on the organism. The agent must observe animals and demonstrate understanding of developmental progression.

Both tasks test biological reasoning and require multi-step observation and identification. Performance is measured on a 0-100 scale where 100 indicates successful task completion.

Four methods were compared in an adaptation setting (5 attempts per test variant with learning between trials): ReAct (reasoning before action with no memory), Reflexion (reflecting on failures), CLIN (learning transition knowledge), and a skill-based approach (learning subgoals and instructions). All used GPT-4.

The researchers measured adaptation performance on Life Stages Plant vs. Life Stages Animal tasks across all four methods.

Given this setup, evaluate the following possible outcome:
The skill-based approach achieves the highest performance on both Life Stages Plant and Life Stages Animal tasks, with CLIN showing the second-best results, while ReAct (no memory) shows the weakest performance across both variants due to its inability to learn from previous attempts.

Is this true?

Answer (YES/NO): NO